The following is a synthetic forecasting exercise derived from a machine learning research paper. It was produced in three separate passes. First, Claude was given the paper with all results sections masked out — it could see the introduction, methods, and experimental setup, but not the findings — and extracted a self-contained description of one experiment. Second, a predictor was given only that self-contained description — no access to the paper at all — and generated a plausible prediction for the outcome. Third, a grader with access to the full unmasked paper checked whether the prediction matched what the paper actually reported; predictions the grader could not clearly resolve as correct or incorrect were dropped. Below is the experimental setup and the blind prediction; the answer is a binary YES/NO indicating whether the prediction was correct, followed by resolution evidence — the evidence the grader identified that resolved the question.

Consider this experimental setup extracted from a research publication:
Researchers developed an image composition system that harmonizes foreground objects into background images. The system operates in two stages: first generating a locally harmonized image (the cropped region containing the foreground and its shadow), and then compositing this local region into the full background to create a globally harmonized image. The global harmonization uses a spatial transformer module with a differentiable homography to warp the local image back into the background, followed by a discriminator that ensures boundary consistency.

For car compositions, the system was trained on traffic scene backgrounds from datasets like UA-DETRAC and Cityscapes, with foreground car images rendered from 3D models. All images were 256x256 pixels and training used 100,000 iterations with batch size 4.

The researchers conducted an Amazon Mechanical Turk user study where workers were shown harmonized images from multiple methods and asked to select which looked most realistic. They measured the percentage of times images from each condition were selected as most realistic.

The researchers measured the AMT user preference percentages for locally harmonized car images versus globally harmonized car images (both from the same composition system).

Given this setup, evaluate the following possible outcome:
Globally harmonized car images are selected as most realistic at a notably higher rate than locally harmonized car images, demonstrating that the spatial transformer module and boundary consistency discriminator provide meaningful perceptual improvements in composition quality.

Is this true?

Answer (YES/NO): NO